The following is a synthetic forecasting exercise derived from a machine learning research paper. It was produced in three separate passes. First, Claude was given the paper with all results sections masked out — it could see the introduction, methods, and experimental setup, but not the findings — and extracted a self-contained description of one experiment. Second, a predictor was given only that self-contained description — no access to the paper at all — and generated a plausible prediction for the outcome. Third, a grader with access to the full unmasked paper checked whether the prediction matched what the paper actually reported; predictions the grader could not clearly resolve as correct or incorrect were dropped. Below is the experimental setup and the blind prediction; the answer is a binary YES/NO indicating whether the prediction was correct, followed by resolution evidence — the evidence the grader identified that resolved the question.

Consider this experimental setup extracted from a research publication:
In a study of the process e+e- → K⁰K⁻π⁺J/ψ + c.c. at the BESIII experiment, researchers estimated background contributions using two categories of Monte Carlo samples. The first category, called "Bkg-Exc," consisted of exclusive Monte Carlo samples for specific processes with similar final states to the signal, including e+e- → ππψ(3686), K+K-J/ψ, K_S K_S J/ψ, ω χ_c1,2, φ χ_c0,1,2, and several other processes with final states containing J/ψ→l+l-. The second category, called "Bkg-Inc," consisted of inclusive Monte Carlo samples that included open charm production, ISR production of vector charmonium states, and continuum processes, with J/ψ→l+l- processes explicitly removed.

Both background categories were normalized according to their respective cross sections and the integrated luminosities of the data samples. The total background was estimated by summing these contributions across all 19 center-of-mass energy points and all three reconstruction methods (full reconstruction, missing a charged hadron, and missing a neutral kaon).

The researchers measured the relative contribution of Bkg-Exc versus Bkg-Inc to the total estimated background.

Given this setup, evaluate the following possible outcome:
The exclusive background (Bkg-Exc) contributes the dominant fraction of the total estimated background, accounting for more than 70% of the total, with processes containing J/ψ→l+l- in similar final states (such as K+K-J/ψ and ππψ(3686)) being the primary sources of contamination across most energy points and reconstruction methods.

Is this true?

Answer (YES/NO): NO